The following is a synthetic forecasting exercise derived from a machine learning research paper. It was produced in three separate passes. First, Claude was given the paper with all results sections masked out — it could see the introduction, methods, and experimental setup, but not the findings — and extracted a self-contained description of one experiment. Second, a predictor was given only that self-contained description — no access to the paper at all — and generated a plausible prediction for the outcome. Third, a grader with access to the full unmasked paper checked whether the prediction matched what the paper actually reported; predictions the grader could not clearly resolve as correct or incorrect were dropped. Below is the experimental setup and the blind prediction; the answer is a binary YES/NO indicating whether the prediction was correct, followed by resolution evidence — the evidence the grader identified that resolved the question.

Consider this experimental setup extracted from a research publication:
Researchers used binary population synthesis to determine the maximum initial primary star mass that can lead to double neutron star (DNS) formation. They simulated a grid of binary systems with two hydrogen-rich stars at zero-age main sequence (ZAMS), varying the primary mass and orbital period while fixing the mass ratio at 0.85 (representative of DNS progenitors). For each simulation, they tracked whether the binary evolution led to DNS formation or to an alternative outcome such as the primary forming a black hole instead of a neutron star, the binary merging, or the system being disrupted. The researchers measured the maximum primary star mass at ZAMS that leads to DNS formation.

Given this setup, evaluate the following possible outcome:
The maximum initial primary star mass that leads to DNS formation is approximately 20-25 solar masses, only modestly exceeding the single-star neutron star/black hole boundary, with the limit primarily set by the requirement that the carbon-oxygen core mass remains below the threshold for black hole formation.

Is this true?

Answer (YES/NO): YES